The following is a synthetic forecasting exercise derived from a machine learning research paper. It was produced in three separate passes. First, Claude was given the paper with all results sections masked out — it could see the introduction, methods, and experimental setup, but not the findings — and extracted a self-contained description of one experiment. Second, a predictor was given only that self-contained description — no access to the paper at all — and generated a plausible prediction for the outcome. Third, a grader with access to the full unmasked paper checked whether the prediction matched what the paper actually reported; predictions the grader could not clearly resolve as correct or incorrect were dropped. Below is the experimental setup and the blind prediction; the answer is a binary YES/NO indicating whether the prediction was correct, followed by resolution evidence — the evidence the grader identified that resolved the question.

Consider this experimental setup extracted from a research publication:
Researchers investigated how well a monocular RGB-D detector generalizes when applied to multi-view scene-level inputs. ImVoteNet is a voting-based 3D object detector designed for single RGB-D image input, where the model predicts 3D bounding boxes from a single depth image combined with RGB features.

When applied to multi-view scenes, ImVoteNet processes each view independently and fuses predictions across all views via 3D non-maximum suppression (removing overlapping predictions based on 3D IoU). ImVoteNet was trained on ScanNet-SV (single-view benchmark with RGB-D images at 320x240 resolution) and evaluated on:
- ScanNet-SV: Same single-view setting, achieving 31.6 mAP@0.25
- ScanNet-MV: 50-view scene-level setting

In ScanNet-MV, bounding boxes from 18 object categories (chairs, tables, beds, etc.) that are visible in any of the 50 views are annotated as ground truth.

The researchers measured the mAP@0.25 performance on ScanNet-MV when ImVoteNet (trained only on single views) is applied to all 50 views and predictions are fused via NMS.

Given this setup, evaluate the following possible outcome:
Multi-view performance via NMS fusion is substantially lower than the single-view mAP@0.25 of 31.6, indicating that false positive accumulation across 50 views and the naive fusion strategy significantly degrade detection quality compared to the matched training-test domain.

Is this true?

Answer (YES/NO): NO